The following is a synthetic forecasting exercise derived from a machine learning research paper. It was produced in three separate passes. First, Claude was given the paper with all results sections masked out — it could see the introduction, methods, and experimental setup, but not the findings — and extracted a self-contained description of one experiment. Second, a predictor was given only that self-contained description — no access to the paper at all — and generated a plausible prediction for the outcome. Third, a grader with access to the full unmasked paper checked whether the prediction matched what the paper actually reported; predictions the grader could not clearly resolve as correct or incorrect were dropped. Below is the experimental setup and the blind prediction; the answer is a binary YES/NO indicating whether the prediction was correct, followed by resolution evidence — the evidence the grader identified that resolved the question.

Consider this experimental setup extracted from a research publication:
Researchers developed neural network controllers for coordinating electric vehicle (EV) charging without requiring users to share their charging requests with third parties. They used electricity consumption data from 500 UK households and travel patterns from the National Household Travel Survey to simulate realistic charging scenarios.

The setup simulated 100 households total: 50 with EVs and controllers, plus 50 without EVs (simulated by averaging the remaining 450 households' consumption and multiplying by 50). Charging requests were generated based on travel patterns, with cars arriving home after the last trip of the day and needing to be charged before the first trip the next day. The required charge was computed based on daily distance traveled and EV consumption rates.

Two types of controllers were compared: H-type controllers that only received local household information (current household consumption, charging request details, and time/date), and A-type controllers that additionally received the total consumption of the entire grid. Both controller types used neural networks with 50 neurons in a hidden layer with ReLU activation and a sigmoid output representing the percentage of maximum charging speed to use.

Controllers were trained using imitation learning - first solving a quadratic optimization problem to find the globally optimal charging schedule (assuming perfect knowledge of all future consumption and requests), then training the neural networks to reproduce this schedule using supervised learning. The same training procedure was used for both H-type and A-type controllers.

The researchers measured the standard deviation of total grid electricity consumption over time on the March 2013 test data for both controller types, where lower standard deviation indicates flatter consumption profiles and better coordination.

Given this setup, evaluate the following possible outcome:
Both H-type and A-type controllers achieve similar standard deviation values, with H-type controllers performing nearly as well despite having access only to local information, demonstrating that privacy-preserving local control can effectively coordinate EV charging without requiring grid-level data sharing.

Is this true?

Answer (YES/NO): NO